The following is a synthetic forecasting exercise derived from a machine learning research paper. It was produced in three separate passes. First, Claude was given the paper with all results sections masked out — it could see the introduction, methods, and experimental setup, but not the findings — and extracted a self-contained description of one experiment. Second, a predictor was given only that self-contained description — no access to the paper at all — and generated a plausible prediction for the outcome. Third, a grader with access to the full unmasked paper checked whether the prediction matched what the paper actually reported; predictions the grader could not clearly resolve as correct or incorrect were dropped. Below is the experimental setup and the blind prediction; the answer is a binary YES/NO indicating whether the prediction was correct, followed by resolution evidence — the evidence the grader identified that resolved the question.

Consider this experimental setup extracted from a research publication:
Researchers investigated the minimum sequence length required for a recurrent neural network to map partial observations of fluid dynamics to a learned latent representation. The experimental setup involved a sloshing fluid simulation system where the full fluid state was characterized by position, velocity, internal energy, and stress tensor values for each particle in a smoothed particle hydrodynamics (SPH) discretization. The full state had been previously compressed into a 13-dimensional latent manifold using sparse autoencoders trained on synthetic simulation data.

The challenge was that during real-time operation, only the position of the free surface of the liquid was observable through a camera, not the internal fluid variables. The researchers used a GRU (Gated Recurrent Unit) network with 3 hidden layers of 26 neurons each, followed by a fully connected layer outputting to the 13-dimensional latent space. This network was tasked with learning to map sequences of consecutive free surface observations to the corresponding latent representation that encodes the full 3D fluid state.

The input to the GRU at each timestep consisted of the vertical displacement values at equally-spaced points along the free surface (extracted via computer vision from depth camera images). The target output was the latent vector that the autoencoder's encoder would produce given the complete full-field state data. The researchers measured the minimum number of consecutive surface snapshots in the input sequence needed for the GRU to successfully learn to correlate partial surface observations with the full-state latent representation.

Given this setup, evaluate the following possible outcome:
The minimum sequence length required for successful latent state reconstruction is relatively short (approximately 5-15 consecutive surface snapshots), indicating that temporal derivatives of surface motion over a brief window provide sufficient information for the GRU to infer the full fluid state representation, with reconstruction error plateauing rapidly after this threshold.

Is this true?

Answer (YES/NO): NO